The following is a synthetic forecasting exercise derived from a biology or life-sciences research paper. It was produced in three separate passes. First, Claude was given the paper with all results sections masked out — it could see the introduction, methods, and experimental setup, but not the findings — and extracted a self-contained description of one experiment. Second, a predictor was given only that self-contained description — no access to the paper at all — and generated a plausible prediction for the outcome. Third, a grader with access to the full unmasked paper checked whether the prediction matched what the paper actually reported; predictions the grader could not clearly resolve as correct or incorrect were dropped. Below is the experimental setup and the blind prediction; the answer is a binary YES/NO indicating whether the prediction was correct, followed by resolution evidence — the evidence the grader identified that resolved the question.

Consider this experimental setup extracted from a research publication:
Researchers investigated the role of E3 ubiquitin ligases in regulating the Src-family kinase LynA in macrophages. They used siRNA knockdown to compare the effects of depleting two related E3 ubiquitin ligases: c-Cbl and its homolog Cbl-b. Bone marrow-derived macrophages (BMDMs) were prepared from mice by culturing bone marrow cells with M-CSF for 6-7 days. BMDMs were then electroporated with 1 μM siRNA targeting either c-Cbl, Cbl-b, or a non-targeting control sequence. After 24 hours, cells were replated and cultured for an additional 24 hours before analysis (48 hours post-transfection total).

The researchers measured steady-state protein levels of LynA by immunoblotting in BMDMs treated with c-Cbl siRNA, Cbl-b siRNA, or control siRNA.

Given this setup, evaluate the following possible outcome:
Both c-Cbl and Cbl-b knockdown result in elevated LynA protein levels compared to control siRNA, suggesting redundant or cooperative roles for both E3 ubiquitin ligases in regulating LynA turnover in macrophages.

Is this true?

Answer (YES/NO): NO